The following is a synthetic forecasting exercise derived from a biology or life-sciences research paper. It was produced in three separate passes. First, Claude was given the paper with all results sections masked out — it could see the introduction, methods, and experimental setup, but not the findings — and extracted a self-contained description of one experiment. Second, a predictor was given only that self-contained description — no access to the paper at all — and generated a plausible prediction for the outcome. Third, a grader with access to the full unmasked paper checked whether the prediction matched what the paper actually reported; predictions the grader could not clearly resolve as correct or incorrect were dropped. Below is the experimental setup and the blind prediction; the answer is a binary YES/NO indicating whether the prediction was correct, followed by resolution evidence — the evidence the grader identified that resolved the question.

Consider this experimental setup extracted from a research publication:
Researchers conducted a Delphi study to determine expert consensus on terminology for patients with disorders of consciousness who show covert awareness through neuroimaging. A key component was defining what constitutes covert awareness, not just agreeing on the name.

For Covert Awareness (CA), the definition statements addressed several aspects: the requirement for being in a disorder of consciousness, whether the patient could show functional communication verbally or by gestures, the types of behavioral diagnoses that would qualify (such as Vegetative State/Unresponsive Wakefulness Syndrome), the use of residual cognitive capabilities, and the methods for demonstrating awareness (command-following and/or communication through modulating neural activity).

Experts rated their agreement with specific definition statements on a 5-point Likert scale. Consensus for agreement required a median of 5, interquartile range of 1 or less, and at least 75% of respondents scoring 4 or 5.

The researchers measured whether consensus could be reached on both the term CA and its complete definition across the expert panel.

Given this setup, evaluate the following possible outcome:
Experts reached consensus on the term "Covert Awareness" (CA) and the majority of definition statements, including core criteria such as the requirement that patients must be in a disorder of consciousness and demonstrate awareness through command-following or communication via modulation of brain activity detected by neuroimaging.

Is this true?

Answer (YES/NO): YES